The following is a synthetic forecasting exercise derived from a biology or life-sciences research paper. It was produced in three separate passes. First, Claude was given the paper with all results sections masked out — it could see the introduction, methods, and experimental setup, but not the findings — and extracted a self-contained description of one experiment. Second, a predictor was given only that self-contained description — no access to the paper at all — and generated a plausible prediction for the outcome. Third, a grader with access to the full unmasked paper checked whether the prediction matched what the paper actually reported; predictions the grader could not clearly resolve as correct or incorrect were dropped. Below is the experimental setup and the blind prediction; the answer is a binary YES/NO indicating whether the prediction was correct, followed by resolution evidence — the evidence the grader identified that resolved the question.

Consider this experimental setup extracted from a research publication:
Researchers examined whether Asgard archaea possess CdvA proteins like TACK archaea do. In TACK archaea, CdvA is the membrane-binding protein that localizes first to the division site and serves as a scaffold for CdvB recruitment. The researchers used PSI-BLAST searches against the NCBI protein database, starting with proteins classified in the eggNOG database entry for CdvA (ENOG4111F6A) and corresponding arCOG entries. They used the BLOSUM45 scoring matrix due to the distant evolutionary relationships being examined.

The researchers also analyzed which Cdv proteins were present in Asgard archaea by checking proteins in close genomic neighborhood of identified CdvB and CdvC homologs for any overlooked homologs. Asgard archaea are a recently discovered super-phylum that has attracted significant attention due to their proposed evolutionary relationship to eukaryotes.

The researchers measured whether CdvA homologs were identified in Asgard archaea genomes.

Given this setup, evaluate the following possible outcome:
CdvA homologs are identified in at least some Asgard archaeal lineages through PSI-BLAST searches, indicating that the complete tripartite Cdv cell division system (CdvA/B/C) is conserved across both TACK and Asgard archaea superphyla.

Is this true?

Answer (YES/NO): NO